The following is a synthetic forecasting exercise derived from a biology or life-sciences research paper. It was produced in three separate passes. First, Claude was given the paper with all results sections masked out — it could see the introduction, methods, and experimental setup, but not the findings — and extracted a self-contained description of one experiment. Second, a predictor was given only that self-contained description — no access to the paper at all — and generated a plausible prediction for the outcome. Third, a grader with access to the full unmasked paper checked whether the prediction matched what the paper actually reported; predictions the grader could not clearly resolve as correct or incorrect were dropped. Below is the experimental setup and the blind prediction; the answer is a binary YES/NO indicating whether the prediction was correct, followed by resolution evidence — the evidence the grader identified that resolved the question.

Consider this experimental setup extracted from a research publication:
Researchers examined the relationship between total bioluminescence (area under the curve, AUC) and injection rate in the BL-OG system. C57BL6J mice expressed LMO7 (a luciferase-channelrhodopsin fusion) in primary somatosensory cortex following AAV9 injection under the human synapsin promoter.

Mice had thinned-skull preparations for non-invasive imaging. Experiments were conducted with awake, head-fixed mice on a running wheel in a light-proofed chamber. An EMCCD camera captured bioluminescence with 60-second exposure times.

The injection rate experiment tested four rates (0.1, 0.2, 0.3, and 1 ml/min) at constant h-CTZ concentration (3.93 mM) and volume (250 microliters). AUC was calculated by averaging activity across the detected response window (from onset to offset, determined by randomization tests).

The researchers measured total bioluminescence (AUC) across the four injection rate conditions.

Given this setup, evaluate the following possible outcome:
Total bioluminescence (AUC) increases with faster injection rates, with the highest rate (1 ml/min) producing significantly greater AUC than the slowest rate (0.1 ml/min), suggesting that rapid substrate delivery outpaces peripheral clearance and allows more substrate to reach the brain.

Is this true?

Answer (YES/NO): NO